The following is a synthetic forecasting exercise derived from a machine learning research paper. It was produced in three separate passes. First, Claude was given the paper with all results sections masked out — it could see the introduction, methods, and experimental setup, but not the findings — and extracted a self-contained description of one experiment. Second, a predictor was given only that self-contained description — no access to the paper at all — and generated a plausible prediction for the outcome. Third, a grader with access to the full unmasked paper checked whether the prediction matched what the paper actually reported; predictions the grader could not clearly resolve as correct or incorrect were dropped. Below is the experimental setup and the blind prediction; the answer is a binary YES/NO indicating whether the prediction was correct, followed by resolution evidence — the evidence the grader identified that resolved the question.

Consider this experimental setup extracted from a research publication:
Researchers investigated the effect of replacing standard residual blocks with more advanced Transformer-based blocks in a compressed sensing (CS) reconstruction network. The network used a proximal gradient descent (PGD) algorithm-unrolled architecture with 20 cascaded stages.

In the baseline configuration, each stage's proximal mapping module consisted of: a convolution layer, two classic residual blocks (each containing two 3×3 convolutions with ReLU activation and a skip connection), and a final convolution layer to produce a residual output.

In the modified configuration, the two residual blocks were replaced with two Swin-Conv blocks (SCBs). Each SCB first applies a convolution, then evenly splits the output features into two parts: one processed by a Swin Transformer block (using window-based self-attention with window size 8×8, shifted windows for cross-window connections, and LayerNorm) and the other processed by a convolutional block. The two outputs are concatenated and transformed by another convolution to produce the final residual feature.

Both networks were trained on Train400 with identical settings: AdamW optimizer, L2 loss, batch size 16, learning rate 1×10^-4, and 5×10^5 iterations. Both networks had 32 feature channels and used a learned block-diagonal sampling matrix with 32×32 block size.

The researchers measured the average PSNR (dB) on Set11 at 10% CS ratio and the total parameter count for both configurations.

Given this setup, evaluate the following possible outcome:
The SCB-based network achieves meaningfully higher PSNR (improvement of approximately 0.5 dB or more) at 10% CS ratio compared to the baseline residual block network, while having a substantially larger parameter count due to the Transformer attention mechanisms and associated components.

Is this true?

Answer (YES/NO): NO